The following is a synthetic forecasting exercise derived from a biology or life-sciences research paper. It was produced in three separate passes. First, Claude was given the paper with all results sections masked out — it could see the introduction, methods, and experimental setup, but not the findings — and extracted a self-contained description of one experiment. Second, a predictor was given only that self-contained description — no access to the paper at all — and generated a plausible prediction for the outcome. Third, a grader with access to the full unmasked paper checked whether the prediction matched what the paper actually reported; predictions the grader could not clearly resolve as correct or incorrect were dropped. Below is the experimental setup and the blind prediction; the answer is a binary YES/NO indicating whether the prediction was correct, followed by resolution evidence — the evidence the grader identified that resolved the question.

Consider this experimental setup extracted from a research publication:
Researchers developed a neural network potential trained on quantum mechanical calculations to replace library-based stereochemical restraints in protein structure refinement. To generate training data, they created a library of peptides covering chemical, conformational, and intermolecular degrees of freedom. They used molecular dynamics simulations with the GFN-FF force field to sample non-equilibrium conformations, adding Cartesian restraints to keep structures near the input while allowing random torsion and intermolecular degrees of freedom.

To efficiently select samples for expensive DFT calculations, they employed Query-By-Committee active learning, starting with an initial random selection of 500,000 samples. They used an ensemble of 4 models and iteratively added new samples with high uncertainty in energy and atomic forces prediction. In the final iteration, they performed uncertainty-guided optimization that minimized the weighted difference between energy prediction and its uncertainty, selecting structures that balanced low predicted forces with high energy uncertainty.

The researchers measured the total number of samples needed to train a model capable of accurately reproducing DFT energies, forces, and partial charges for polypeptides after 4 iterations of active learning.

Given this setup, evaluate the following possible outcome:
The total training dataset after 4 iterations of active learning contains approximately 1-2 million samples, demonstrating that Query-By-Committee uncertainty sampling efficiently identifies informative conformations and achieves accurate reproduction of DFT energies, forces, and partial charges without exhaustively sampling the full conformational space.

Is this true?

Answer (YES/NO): YES